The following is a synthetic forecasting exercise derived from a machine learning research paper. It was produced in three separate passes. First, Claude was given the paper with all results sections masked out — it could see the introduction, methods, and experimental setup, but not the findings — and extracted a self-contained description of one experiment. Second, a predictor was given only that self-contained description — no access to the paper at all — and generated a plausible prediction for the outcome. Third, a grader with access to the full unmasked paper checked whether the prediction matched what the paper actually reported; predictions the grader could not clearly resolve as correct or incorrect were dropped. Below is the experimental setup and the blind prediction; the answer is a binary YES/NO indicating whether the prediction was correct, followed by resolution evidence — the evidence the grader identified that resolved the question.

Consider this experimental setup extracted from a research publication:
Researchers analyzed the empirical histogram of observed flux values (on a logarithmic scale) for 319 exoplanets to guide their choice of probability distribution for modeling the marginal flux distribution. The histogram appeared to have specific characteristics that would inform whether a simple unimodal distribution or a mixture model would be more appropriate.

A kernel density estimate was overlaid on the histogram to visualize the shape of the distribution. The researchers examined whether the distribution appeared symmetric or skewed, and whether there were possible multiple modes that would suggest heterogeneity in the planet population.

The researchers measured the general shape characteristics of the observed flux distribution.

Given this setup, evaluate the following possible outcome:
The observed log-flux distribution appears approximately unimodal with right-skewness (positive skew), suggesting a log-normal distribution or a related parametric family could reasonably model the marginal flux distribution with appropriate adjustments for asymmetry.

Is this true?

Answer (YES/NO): NO